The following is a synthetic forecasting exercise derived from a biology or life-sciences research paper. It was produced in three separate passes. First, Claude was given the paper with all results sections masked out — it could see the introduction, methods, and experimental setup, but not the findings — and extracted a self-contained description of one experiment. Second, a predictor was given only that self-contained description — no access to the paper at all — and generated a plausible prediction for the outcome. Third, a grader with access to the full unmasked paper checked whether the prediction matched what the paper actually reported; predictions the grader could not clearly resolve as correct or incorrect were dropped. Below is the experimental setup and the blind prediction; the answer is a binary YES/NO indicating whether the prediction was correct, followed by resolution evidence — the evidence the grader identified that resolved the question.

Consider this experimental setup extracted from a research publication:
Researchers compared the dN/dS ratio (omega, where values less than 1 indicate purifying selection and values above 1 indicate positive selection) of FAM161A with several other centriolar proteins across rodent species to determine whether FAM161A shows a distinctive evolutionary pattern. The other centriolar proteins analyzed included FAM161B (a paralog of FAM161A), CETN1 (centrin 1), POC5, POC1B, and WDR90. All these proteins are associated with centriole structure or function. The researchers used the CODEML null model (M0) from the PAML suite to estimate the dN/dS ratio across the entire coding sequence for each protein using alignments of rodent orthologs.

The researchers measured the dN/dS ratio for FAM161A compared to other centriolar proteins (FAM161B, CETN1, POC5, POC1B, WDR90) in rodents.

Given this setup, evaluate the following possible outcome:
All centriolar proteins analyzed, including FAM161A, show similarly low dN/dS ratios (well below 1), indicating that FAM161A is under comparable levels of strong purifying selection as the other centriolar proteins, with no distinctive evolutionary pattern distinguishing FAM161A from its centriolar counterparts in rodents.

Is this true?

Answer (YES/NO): NO